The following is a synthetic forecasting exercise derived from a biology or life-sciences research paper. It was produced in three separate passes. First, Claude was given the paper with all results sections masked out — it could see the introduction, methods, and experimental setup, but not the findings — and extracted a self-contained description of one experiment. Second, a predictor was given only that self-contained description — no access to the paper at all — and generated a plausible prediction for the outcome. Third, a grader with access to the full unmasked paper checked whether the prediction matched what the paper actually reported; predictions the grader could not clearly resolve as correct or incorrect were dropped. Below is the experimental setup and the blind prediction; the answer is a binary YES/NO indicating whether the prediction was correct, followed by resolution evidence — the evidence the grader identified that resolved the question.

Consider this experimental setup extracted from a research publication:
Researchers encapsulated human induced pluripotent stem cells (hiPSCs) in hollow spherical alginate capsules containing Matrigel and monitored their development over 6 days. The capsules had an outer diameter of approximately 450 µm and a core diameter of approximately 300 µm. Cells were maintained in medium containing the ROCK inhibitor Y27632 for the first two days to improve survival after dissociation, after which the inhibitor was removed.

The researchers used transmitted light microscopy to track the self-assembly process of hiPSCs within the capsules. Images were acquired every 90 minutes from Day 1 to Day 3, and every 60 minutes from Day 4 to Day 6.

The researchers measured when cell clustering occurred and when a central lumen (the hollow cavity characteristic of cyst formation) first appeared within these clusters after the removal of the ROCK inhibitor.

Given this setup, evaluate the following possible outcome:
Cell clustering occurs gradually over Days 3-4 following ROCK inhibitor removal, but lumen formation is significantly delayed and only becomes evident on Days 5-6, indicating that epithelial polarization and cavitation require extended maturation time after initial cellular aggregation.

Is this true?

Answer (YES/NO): NO